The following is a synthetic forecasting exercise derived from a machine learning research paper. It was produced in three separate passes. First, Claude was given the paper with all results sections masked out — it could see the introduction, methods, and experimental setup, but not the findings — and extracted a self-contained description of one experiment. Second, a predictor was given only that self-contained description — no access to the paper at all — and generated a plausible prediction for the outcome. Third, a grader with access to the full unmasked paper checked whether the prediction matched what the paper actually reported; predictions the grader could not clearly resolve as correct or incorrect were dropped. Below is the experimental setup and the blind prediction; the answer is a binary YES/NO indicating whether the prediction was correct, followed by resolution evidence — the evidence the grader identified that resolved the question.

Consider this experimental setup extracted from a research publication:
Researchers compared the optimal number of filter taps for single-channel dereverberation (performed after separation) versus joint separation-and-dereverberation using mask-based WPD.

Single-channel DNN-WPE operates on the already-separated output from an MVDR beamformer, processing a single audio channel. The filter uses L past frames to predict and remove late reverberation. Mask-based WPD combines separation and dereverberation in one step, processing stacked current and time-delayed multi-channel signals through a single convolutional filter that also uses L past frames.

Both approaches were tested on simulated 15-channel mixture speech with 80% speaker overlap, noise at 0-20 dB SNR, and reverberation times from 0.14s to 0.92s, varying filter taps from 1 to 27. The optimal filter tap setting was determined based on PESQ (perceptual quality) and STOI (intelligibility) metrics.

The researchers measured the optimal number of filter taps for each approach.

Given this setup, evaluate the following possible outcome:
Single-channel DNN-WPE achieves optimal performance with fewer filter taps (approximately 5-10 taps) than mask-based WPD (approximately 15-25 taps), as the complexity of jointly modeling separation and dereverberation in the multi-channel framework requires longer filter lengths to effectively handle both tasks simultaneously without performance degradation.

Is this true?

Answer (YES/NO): NO